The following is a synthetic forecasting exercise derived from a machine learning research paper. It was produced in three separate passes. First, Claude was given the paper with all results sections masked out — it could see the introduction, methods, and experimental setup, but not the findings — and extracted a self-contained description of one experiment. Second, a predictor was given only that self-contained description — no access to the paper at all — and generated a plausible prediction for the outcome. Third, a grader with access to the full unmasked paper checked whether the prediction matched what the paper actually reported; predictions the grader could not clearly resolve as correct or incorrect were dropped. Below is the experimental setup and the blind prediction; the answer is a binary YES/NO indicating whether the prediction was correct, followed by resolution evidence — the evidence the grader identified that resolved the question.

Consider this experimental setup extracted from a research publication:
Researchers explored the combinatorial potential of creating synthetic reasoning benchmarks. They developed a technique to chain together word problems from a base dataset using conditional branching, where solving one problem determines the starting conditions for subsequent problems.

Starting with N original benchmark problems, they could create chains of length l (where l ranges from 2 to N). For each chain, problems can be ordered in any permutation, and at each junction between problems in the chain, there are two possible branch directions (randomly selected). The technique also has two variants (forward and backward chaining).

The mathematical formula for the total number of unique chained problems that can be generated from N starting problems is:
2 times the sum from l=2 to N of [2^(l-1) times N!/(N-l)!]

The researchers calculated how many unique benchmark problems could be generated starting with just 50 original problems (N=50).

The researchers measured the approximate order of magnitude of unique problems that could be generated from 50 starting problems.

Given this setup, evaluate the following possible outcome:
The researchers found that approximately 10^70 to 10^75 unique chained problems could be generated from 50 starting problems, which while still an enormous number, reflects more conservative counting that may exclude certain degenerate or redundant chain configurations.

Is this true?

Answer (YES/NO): NO